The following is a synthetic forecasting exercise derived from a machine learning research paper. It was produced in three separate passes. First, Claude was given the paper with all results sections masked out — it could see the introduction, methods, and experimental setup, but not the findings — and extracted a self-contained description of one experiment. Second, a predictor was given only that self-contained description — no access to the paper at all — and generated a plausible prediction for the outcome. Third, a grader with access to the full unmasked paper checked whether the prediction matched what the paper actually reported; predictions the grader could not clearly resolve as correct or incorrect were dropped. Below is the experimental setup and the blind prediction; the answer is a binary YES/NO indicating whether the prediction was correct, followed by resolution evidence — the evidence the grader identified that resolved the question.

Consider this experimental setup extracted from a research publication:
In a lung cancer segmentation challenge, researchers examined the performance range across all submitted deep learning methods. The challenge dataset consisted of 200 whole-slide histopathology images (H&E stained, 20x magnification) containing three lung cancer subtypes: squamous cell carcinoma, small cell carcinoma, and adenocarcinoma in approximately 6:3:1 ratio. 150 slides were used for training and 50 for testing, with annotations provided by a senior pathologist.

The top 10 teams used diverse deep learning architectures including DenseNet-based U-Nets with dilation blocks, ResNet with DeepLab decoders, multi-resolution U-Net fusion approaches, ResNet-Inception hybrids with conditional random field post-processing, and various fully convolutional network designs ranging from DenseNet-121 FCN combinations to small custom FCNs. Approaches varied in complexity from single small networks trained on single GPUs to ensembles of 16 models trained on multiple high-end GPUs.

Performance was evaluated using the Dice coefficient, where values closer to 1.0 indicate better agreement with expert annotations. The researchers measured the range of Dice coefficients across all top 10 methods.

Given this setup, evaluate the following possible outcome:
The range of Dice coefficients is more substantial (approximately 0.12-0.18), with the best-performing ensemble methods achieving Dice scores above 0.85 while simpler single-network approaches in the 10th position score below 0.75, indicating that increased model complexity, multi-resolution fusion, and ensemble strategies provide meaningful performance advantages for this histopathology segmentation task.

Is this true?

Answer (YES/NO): NO